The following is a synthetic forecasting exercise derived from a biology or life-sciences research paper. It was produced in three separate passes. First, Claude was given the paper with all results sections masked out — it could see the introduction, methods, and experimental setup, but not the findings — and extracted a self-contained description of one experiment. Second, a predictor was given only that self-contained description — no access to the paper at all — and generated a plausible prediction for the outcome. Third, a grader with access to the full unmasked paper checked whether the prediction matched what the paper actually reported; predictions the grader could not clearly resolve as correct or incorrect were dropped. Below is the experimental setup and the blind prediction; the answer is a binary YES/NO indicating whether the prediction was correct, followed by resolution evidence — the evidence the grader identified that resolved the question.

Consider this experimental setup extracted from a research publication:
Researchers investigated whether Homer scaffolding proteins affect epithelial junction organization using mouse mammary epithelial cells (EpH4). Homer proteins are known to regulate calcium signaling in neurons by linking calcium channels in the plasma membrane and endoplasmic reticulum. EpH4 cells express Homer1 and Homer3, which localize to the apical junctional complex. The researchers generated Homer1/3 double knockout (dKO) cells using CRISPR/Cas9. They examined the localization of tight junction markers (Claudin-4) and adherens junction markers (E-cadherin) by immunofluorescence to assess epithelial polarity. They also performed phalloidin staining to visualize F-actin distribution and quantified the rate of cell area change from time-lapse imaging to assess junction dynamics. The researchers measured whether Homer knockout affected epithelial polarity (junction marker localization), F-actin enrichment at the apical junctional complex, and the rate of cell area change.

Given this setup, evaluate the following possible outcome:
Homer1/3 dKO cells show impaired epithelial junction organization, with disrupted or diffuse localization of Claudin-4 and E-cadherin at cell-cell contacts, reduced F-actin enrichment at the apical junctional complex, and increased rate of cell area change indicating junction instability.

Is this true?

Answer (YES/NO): NO